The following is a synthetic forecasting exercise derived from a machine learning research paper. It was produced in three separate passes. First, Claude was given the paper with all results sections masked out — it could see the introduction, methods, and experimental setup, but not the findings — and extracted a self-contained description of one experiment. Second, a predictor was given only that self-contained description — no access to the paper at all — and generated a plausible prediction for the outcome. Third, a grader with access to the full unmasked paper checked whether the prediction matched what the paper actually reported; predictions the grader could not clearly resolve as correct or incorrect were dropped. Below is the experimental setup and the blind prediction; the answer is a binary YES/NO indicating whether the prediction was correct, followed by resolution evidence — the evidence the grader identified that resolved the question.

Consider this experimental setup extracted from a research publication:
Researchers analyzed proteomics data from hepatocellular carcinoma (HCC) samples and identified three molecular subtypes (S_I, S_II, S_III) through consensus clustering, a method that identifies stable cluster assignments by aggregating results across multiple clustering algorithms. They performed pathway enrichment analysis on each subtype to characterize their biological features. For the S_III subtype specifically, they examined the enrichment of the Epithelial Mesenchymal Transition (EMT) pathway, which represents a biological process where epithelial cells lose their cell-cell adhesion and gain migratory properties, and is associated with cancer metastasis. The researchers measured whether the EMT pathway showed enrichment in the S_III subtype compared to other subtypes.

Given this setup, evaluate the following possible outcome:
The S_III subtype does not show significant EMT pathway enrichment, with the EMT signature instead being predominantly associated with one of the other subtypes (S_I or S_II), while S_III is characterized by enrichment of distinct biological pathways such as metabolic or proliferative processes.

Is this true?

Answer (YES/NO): NO